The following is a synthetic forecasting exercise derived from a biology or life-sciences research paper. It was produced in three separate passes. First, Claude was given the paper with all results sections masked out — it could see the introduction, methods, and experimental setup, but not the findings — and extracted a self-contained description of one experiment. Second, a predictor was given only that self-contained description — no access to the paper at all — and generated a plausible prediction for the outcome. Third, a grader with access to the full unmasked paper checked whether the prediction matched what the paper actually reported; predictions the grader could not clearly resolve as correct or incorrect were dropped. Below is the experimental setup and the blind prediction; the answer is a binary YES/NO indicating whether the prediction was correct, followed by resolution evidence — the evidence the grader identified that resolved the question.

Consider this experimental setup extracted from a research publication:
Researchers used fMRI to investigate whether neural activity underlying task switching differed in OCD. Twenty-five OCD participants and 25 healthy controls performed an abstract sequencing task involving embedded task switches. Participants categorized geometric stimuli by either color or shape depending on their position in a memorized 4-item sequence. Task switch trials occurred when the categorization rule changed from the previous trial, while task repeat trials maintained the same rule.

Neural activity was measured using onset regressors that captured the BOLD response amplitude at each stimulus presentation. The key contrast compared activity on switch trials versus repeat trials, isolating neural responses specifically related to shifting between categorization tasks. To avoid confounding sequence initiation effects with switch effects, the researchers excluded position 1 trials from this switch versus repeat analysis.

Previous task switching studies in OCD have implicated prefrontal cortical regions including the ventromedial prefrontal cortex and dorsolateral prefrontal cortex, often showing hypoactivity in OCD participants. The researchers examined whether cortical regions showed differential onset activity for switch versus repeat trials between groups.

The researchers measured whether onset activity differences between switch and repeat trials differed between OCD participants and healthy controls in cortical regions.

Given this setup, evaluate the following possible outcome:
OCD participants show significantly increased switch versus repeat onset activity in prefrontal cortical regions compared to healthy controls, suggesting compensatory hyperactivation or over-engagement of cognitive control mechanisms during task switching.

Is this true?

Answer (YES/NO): NO